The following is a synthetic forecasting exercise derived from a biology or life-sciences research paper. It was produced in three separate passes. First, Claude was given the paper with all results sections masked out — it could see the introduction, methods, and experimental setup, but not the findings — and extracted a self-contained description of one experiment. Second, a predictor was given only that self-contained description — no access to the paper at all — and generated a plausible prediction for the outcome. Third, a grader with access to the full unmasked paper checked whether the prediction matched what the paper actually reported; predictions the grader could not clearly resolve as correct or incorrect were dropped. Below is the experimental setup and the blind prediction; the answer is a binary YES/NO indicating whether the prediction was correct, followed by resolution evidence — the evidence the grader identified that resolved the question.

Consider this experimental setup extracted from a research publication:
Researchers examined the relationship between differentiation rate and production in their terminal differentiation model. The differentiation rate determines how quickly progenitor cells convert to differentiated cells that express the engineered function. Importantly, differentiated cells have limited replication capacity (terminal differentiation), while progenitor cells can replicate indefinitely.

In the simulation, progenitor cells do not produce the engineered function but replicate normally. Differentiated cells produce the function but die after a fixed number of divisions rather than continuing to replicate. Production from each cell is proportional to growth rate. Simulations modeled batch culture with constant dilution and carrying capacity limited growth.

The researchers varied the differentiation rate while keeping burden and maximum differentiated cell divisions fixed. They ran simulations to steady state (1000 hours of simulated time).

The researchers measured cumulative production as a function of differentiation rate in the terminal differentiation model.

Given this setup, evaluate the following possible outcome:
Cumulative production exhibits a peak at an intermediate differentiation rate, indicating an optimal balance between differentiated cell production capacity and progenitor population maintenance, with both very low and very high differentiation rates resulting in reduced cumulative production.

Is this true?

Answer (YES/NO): YES